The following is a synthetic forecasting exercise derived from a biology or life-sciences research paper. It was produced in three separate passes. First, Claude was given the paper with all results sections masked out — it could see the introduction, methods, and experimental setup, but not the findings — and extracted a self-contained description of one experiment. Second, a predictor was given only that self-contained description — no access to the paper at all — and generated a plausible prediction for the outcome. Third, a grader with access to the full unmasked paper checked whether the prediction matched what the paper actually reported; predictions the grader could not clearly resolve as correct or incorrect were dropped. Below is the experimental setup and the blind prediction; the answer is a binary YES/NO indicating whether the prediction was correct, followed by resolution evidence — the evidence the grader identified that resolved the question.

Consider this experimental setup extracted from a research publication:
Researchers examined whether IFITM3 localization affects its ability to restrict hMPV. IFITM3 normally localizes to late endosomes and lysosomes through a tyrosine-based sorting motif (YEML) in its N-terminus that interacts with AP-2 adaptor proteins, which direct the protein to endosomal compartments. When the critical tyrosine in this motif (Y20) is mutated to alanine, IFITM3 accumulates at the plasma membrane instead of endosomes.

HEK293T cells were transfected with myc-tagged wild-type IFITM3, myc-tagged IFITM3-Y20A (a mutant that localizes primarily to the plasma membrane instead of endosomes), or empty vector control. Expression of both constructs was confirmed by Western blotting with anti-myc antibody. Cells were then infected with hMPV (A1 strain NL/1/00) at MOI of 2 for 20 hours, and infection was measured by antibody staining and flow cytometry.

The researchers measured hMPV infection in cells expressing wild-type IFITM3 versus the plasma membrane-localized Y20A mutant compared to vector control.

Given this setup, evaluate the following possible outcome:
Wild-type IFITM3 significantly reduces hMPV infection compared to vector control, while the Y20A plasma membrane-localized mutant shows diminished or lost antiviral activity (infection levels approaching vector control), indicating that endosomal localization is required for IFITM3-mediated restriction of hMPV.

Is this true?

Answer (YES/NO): NO